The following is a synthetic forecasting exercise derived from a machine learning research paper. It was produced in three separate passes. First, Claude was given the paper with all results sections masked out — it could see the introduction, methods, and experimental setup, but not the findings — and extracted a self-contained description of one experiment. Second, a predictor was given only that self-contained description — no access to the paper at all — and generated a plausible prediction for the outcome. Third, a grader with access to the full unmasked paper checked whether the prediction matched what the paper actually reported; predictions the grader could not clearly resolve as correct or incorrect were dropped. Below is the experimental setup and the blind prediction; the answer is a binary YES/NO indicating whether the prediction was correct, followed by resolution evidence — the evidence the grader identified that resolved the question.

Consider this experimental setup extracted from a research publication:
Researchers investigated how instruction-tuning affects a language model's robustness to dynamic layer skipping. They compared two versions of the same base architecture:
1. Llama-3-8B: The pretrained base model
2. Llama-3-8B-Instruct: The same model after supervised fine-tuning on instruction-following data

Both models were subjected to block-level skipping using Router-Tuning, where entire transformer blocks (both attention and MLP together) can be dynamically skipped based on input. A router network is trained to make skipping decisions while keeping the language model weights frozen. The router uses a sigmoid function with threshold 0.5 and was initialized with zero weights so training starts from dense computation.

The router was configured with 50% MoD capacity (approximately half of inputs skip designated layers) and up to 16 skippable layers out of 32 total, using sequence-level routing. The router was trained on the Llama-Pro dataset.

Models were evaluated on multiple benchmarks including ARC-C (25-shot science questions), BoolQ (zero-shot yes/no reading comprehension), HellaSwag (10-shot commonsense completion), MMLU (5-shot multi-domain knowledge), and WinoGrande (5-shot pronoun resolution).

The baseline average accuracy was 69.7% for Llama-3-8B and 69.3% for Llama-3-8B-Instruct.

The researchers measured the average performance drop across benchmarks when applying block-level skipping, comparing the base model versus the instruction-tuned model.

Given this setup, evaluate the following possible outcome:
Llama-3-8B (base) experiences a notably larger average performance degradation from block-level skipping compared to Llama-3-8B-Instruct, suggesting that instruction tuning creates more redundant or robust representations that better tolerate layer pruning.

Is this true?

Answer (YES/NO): NO